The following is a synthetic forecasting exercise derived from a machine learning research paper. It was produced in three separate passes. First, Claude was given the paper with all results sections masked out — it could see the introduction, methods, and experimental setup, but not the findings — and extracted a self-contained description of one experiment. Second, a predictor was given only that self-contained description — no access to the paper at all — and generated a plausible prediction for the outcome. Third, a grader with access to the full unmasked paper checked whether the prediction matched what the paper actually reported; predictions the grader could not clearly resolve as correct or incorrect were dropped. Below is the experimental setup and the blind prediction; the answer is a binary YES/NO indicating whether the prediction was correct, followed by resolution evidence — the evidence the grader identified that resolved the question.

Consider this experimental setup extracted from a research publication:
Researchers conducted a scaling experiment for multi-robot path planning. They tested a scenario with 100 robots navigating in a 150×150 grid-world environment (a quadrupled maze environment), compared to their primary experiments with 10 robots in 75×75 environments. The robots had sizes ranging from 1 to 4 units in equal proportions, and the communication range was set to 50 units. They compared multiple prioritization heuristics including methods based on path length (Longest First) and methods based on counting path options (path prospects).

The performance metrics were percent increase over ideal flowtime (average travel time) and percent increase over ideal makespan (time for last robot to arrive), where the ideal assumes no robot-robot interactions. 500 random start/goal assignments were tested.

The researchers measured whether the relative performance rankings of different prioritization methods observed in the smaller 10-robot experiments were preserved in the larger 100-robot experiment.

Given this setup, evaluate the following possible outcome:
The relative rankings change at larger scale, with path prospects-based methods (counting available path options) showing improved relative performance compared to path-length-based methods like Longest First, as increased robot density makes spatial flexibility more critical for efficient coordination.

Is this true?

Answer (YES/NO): NO